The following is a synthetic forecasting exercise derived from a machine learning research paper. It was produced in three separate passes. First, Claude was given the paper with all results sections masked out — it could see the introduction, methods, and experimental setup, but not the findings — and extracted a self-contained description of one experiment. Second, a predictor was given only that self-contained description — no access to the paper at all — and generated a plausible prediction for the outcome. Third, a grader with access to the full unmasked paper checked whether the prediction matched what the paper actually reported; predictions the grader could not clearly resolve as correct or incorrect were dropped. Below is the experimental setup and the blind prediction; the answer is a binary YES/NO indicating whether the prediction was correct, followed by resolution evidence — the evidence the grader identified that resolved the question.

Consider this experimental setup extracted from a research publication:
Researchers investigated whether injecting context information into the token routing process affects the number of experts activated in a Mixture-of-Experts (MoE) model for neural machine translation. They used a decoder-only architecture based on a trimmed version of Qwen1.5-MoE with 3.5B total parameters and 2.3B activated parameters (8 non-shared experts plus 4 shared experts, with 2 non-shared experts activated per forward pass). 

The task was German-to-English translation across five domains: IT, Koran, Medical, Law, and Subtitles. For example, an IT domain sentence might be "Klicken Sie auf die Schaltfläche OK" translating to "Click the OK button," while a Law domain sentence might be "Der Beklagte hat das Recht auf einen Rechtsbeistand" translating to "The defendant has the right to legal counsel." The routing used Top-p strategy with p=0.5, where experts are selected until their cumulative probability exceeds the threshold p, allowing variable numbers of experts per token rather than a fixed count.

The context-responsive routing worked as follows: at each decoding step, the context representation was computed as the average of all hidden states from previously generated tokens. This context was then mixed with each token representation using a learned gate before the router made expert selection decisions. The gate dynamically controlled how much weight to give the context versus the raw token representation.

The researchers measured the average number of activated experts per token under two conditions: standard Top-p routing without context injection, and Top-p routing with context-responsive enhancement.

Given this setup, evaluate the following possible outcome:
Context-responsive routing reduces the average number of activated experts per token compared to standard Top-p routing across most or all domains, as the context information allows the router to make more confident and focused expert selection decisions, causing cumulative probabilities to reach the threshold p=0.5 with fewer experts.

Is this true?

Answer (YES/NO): YES